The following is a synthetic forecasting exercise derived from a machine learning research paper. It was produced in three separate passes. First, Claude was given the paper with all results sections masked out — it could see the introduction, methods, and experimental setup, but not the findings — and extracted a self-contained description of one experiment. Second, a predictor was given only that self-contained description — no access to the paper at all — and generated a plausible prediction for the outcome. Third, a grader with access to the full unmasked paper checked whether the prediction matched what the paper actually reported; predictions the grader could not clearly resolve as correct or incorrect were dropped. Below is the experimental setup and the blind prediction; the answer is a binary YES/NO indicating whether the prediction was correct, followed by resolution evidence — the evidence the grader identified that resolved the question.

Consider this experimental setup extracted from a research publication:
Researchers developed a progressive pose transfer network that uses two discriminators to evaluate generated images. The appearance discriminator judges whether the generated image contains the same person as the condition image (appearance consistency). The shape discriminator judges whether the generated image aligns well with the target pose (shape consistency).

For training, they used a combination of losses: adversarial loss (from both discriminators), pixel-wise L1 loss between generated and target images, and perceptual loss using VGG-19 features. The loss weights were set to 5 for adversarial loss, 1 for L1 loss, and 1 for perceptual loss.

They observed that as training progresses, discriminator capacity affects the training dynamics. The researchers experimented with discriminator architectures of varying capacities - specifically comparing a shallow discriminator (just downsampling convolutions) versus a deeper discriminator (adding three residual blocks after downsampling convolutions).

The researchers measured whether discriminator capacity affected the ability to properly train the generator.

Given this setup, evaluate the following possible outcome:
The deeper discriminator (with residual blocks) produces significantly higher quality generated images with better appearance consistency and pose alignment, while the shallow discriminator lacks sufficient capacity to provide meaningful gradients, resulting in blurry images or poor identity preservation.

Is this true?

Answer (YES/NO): NO